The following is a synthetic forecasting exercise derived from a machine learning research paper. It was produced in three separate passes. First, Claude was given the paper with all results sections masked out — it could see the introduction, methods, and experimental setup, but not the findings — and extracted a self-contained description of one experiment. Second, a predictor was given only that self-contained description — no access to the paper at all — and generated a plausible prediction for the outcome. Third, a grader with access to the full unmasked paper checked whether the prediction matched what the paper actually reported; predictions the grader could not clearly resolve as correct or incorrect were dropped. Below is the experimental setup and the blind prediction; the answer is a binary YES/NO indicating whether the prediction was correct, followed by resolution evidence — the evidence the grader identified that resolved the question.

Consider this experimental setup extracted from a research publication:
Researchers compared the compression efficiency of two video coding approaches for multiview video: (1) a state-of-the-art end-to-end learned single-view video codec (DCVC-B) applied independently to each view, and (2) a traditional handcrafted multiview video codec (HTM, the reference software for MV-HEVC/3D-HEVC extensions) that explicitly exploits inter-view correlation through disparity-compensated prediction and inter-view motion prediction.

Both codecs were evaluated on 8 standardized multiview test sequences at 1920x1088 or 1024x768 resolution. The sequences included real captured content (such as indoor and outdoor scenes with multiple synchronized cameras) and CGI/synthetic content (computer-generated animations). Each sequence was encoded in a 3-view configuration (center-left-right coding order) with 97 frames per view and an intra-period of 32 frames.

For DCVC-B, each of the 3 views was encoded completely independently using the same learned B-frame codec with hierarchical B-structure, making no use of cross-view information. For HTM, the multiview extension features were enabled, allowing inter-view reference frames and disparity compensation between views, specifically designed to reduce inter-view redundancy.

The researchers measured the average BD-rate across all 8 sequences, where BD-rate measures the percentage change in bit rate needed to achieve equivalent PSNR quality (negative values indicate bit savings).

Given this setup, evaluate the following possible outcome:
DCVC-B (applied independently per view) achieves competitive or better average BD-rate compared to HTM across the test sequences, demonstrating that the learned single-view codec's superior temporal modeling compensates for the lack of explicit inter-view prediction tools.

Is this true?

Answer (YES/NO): YES